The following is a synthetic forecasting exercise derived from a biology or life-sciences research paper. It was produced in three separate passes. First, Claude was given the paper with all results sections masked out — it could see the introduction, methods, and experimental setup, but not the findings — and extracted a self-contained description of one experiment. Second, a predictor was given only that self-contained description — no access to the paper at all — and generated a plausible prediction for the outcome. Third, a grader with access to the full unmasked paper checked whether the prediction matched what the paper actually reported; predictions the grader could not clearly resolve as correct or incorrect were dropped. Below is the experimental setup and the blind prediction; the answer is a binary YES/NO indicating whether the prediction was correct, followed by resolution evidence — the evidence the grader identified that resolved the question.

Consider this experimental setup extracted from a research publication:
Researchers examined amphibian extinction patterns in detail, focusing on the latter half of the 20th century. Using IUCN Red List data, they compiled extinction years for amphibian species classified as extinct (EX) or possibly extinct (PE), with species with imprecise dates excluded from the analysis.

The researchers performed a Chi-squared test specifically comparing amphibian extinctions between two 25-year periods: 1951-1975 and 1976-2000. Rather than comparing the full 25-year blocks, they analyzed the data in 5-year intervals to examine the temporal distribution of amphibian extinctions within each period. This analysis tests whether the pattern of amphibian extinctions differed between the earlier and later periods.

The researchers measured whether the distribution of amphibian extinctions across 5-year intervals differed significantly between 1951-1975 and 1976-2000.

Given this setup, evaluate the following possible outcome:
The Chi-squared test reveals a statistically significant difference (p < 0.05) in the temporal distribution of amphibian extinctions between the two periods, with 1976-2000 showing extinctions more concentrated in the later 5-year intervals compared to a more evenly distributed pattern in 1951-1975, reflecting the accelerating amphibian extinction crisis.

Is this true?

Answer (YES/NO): NO